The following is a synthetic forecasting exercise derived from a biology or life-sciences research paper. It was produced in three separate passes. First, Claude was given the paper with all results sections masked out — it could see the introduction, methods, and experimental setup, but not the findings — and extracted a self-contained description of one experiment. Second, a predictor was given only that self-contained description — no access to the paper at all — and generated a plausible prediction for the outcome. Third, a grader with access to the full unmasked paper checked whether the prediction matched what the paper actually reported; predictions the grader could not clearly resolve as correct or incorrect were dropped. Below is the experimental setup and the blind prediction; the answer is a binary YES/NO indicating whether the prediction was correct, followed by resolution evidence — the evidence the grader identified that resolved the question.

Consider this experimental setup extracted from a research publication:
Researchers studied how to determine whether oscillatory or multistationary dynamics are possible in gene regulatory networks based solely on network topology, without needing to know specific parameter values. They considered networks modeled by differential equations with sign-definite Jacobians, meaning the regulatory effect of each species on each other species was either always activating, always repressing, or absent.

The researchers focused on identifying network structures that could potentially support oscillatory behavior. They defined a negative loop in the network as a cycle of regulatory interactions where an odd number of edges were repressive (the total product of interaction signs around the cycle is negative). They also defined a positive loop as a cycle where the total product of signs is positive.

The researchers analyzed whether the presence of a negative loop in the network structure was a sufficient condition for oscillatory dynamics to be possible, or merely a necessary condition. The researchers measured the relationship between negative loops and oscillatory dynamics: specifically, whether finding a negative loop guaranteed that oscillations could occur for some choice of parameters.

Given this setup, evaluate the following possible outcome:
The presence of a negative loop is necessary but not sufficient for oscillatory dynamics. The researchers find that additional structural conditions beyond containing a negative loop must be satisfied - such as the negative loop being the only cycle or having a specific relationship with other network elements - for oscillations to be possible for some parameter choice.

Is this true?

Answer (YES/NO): NO